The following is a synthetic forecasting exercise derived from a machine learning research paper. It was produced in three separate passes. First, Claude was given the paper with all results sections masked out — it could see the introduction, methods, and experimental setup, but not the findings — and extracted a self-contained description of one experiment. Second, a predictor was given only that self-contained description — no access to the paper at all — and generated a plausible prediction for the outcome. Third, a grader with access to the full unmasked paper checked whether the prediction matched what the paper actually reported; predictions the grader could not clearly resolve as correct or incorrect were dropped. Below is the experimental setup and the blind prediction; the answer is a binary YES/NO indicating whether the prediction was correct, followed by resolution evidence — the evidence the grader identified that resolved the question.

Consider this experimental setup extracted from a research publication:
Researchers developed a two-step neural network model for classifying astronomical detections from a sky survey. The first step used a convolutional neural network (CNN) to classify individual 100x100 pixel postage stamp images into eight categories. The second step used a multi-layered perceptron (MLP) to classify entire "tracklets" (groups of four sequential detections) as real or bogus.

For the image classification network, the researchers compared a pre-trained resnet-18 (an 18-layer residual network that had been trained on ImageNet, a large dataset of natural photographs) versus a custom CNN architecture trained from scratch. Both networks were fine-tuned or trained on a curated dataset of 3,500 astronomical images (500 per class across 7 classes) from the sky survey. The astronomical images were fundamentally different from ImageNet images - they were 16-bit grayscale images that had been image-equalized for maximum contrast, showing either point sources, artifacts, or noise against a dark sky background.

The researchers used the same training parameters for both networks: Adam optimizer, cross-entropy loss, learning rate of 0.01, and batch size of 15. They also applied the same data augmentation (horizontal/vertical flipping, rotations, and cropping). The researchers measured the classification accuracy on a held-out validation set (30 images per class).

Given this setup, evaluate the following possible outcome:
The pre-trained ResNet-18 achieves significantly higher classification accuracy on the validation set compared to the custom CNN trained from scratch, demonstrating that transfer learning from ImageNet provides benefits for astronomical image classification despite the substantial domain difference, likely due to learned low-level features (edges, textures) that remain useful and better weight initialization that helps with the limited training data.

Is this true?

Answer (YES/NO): YES